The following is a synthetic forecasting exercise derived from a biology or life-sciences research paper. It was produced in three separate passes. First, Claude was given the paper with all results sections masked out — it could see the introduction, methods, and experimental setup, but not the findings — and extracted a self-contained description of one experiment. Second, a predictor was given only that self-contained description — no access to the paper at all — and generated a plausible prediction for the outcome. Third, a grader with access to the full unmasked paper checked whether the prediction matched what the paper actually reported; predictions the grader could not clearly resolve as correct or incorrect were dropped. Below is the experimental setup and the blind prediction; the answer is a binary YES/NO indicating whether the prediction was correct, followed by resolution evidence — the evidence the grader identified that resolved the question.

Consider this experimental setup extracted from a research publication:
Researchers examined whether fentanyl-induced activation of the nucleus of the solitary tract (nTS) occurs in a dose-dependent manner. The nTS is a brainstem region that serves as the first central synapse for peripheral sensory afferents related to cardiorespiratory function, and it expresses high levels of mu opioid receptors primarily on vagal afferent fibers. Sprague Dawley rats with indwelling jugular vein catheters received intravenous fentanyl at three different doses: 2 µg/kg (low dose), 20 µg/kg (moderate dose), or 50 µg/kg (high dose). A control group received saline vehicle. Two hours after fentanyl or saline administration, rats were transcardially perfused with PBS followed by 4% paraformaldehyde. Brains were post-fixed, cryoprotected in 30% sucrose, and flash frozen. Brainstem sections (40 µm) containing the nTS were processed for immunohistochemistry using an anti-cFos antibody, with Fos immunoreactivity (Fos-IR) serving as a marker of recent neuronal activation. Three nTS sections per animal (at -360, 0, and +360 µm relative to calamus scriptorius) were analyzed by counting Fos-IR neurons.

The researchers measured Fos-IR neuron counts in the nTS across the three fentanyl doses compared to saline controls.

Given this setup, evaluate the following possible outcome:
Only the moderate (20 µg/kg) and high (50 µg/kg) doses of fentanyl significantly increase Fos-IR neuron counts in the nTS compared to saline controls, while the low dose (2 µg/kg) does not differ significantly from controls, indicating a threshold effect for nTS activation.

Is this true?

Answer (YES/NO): NO